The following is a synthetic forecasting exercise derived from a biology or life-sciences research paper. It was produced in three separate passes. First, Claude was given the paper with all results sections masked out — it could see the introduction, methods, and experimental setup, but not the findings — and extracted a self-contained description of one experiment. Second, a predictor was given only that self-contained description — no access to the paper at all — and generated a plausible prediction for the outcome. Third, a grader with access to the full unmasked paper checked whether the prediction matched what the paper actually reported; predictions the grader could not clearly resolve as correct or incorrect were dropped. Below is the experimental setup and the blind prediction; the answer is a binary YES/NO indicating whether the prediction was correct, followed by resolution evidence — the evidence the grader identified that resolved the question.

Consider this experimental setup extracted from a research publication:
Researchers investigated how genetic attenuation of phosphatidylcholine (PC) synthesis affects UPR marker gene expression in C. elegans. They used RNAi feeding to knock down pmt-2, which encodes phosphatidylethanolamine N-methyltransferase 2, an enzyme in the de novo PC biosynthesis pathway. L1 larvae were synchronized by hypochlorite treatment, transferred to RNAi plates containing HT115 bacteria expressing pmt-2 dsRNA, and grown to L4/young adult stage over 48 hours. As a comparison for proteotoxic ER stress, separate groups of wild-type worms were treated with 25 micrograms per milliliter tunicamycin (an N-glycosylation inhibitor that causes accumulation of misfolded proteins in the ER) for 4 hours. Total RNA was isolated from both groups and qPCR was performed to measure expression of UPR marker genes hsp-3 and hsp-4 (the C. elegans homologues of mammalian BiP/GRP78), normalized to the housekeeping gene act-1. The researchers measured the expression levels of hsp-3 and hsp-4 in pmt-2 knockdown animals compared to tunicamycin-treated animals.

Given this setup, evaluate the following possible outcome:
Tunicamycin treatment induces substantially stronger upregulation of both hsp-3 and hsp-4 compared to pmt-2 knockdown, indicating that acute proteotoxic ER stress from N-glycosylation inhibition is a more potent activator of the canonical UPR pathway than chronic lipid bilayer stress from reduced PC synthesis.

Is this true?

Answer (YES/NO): NO